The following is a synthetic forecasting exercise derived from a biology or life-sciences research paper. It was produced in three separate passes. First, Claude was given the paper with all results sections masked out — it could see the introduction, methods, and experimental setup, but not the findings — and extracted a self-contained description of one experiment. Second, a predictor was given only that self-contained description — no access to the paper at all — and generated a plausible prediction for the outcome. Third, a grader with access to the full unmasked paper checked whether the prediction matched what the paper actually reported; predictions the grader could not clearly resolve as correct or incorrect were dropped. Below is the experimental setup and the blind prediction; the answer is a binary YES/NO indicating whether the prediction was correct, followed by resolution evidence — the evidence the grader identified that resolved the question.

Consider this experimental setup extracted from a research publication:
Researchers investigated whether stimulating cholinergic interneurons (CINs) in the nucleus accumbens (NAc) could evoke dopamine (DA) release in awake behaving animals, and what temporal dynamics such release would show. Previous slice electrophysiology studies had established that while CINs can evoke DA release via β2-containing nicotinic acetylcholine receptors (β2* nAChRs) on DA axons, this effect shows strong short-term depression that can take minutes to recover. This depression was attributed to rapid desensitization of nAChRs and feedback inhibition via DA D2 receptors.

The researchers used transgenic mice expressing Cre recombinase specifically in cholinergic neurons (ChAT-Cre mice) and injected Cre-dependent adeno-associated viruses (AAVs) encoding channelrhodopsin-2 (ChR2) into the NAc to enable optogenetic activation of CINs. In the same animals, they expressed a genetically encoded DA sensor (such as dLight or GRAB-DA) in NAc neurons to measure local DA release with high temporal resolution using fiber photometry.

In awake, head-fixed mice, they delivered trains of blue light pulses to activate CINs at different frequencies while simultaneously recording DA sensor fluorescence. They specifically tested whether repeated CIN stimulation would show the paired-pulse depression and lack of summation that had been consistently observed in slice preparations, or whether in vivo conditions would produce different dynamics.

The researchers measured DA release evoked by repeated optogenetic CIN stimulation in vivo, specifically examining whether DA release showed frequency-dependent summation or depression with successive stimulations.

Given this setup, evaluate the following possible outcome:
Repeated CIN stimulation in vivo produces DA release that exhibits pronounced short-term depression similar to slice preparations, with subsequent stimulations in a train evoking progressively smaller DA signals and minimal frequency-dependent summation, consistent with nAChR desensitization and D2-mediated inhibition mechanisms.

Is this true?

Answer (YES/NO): NO